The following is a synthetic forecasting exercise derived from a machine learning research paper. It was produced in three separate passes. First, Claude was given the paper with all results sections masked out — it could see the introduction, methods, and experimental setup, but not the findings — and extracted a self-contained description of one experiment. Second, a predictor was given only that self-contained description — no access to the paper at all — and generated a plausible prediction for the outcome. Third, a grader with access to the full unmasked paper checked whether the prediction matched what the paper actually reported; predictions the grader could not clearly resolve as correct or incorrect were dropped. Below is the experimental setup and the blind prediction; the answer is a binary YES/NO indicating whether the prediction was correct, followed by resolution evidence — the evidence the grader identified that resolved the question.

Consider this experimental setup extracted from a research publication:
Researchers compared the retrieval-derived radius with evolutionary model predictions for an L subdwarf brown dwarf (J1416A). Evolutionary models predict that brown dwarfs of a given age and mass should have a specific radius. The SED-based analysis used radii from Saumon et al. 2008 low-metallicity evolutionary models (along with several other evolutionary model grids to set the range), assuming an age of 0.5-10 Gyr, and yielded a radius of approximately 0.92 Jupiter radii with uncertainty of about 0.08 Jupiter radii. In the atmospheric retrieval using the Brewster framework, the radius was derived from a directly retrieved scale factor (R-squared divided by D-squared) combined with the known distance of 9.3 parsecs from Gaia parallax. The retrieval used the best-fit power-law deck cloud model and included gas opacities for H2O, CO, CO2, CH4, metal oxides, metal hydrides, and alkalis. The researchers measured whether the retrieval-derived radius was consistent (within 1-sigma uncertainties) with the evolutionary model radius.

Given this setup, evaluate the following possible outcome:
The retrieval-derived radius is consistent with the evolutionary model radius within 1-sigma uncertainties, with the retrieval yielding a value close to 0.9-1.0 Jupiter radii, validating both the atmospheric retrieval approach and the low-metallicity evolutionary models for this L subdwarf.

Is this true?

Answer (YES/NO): NO